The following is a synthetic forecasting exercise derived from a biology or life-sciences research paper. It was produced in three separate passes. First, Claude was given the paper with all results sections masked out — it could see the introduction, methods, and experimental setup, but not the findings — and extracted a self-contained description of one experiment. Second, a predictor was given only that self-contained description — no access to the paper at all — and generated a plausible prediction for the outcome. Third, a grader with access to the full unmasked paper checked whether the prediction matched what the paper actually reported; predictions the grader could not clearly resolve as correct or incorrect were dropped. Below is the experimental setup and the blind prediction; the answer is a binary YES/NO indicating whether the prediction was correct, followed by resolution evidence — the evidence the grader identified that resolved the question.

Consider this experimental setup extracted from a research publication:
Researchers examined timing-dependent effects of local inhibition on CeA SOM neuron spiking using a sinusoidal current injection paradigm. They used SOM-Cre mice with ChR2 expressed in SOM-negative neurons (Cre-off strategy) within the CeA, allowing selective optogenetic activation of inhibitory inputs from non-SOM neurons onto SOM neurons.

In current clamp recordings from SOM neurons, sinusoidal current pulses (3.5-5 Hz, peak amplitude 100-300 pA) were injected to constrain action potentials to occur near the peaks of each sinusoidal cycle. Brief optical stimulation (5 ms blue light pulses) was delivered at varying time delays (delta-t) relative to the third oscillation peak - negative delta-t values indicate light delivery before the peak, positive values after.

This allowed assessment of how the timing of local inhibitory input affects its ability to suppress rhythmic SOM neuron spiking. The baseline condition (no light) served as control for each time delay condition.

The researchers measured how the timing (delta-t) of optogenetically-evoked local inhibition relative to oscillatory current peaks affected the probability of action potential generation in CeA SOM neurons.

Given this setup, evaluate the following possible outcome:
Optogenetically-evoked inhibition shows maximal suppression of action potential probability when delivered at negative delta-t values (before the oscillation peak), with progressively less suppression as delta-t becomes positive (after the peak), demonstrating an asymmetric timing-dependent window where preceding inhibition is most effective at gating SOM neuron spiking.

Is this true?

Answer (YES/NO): NO